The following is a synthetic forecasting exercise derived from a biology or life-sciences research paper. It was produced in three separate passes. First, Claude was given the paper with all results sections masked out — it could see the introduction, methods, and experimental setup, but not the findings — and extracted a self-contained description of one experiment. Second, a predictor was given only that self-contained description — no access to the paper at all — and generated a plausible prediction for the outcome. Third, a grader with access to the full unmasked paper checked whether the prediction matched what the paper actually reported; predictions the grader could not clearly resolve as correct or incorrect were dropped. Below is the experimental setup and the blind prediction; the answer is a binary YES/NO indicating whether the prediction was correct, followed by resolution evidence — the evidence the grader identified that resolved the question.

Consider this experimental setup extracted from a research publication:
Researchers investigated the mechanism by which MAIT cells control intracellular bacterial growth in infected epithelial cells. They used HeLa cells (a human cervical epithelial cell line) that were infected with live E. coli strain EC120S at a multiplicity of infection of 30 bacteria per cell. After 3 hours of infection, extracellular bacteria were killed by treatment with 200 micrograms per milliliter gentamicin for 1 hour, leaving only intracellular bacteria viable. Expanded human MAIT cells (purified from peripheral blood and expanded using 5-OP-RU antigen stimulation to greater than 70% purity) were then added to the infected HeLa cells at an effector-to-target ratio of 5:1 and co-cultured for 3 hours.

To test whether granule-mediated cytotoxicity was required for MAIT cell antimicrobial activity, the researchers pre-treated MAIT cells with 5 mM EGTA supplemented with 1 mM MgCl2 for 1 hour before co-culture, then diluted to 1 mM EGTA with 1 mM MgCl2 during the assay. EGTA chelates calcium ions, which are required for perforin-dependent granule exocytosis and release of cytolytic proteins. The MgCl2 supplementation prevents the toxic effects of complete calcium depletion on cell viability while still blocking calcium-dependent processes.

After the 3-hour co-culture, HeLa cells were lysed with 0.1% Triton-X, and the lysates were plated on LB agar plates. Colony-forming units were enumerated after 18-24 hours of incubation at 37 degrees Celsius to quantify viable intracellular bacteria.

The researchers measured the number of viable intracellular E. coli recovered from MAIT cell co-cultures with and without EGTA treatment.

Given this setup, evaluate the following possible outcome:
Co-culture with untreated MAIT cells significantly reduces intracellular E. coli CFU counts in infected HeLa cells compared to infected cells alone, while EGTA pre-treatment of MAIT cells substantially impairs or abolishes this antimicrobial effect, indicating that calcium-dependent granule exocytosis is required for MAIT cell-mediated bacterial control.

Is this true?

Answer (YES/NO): YES